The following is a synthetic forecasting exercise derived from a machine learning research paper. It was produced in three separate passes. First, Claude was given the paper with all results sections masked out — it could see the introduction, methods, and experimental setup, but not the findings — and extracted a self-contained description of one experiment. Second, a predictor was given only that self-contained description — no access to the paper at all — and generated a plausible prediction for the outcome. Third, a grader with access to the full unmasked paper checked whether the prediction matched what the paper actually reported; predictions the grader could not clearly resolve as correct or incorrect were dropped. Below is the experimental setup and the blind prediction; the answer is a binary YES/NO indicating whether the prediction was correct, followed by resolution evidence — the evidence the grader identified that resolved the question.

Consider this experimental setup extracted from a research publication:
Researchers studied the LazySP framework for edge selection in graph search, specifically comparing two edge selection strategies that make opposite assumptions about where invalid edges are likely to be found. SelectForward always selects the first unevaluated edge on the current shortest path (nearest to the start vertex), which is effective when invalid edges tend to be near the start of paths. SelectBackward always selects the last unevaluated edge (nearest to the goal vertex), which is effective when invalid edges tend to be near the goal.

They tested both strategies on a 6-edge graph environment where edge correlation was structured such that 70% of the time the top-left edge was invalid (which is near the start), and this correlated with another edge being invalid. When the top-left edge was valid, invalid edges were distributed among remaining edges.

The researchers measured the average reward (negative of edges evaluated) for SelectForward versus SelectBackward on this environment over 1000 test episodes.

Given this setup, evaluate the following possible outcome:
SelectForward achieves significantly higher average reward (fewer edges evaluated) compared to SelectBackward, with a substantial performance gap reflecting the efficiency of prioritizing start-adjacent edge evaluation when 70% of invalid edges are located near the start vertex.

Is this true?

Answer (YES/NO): NO